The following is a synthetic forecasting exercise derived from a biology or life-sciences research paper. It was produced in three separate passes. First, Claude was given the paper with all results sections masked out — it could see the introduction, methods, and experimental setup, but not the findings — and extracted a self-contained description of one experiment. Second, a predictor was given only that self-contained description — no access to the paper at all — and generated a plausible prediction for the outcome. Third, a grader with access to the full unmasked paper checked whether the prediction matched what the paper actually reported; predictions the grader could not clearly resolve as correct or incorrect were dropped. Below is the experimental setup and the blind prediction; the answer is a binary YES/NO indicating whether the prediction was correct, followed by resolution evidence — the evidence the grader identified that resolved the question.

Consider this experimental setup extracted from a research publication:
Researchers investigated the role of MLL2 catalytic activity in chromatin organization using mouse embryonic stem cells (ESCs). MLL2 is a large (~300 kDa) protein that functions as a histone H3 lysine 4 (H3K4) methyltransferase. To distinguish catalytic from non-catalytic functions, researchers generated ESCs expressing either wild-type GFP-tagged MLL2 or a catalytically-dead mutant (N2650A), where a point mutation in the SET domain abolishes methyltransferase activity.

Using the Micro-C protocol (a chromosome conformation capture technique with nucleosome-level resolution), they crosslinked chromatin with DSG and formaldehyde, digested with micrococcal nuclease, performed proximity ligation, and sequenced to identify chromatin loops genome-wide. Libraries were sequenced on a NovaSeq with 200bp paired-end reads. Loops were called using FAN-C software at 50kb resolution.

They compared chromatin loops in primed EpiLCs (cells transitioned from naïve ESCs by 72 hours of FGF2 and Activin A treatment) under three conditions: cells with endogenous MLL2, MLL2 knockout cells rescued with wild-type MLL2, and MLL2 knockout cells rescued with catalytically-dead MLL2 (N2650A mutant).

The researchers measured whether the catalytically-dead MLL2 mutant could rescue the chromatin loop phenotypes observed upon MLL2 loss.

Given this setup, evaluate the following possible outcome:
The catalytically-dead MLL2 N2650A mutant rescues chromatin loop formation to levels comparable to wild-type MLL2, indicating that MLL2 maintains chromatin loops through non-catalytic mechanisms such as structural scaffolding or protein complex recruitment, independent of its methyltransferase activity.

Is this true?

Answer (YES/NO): NO